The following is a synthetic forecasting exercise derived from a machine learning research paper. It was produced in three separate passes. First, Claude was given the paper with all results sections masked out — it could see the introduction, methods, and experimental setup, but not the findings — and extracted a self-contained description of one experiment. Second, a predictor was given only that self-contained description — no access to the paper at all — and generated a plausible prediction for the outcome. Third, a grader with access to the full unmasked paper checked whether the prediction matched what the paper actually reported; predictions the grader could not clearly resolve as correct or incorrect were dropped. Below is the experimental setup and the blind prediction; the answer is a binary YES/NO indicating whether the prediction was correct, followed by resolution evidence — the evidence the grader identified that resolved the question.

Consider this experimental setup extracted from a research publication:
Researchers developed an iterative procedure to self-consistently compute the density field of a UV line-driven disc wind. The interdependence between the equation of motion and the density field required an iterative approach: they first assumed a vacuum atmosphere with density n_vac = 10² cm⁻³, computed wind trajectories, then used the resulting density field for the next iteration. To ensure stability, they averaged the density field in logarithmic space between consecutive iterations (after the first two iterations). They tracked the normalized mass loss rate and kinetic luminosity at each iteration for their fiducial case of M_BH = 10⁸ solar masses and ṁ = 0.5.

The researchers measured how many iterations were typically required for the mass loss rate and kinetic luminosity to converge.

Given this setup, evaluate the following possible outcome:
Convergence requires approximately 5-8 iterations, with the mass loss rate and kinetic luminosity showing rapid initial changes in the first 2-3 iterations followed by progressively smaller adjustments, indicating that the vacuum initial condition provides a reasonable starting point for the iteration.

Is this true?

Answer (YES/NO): NO